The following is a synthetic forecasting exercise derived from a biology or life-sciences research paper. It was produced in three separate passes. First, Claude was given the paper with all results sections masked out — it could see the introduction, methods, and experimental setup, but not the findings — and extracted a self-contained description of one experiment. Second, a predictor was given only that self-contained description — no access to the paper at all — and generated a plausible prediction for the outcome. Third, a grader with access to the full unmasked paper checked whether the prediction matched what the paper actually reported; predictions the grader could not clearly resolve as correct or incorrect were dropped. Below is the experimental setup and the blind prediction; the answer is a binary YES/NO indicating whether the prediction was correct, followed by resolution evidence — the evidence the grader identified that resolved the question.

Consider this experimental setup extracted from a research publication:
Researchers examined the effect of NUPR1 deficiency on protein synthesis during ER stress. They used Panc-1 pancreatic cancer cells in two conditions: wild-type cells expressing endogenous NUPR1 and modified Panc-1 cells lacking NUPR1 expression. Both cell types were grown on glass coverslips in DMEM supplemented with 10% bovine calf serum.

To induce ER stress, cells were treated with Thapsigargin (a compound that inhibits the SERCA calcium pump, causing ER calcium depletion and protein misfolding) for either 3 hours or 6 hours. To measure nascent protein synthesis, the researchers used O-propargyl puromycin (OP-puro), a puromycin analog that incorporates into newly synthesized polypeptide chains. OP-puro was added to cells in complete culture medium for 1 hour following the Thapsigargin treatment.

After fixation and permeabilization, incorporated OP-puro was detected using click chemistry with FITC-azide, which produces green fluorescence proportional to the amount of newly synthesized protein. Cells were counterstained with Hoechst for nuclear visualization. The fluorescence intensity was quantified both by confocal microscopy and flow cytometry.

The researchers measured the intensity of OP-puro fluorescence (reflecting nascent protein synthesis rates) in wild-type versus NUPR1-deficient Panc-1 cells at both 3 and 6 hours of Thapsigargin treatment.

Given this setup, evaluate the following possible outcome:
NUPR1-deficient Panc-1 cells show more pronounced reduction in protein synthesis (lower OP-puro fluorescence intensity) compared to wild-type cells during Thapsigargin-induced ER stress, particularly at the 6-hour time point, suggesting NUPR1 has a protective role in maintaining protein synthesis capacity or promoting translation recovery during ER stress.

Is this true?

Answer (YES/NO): YES